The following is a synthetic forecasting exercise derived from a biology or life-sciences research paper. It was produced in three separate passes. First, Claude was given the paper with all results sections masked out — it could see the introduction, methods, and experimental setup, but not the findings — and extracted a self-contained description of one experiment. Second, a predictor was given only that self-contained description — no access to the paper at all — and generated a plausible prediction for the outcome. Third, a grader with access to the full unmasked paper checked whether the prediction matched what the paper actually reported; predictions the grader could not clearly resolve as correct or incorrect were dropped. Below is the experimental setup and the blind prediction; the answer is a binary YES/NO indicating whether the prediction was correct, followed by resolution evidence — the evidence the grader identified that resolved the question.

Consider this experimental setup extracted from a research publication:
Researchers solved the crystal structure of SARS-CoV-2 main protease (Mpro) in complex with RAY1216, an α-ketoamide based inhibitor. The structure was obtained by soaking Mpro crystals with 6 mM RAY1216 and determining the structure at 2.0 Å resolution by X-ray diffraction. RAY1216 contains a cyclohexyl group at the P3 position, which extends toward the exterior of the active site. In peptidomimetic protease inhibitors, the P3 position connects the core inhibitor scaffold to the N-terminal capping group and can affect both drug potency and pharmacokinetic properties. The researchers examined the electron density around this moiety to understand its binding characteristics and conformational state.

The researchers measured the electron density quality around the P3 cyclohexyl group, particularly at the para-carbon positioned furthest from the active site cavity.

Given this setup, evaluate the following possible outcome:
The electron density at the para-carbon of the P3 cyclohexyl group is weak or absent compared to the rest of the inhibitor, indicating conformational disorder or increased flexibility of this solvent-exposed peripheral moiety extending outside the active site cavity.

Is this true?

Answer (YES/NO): YES